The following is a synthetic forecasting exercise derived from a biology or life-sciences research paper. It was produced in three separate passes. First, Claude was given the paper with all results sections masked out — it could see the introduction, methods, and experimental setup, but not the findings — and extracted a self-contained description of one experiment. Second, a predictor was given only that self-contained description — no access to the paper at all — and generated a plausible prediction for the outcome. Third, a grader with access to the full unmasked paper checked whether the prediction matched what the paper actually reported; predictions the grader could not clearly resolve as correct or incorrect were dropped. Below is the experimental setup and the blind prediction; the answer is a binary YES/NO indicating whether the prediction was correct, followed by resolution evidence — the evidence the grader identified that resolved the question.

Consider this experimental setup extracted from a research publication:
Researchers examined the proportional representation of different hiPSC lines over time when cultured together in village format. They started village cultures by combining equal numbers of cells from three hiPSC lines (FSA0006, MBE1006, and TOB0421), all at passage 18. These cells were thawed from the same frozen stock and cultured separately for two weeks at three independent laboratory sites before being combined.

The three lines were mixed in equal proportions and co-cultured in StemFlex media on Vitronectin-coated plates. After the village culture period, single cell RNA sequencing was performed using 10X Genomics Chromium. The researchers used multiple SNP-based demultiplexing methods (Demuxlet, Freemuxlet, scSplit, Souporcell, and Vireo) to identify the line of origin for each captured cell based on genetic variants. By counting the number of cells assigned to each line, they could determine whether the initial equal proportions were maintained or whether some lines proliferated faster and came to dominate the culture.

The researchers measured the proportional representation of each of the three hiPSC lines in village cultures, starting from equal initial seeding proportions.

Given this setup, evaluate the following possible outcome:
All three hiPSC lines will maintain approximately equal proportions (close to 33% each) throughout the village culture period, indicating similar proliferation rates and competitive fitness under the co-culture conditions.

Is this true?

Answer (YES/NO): NO